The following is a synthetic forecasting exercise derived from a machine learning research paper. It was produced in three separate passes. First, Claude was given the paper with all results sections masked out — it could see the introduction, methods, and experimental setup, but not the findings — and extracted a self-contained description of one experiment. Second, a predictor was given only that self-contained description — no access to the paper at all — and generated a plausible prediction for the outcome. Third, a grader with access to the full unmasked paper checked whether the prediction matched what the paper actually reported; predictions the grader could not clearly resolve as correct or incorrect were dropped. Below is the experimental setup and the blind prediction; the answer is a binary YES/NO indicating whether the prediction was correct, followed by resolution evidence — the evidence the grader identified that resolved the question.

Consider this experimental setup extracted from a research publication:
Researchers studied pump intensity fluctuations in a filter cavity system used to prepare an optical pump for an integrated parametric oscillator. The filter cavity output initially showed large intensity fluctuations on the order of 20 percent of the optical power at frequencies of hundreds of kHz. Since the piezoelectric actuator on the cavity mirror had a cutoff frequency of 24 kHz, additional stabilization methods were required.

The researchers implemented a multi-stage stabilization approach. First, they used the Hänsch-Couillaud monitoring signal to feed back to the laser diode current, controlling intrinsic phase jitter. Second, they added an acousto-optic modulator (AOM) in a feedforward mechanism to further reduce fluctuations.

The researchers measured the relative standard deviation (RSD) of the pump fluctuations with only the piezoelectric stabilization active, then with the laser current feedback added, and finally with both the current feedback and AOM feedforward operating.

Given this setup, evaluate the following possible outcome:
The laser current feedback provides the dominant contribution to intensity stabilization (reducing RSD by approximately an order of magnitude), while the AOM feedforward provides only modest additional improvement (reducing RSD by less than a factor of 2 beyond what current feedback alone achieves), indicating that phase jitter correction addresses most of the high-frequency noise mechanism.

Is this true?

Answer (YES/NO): NO